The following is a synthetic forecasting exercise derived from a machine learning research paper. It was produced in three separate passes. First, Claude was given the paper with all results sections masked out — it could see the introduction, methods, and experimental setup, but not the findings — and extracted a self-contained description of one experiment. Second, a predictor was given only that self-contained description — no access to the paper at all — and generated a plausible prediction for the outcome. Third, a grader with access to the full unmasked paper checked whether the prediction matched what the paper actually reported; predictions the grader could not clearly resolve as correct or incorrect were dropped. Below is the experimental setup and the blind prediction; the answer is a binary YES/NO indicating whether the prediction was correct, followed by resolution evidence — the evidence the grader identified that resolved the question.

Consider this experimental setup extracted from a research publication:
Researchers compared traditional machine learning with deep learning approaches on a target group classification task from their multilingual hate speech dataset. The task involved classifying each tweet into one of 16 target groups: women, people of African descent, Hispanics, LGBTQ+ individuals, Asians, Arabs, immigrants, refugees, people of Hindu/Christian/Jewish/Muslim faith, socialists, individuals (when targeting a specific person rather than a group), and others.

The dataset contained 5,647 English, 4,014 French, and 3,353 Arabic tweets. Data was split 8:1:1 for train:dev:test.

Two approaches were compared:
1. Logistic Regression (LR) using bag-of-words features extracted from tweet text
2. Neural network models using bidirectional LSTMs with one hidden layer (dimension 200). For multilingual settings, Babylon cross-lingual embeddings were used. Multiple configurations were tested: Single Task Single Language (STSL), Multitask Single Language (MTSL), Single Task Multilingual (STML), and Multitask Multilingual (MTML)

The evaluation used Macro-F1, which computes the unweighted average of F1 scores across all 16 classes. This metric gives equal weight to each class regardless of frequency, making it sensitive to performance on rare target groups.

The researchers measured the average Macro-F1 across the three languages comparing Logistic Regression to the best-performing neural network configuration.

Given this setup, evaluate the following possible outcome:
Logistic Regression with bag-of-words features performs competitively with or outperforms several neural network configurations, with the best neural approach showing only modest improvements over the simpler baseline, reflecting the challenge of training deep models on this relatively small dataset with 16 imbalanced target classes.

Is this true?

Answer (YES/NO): NO